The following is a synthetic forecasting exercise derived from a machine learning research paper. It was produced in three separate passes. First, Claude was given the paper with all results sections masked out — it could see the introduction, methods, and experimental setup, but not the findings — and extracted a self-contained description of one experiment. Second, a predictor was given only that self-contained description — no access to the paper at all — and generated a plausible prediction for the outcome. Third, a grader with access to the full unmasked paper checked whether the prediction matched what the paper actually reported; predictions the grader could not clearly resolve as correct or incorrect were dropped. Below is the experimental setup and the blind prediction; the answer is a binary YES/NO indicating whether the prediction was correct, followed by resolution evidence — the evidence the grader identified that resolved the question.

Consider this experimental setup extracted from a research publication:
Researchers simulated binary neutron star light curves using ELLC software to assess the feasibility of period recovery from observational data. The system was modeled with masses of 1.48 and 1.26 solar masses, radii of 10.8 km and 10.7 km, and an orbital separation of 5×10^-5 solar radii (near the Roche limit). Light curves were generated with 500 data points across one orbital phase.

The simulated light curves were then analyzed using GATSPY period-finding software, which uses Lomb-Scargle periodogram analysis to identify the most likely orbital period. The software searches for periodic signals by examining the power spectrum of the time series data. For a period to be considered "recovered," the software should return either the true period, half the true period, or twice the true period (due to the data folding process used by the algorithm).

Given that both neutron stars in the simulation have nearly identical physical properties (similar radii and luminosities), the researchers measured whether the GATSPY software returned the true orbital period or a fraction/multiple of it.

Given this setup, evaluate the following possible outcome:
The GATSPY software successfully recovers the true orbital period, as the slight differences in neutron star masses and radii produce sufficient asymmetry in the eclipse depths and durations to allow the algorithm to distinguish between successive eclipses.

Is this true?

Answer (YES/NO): NO